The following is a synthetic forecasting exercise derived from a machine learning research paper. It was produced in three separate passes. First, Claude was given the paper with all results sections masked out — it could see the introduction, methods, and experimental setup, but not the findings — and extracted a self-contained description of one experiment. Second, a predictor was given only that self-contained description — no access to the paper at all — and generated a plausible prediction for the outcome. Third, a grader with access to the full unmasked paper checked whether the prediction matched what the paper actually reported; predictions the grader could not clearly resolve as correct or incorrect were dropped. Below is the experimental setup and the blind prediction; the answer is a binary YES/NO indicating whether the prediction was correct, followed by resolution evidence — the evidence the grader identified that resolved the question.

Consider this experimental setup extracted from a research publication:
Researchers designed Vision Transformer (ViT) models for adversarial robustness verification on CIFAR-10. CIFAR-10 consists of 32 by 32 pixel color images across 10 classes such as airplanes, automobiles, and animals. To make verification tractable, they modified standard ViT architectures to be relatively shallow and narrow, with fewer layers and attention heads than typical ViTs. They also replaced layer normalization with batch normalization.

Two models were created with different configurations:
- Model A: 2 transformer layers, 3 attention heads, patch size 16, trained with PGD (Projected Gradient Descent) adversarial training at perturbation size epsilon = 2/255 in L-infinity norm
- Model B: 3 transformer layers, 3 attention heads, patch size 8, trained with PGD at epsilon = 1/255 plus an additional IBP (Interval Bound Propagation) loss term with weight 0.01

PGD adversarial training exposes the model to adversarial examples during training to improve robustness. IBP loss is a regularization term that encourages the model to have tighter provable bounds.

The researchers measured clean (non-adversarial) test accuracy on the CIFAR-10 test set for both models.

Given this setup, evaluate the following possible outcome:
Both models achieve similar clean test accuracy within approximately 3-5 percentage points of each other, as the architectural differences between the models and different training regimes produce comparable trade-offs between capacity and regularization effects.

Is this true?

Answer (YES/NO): NO